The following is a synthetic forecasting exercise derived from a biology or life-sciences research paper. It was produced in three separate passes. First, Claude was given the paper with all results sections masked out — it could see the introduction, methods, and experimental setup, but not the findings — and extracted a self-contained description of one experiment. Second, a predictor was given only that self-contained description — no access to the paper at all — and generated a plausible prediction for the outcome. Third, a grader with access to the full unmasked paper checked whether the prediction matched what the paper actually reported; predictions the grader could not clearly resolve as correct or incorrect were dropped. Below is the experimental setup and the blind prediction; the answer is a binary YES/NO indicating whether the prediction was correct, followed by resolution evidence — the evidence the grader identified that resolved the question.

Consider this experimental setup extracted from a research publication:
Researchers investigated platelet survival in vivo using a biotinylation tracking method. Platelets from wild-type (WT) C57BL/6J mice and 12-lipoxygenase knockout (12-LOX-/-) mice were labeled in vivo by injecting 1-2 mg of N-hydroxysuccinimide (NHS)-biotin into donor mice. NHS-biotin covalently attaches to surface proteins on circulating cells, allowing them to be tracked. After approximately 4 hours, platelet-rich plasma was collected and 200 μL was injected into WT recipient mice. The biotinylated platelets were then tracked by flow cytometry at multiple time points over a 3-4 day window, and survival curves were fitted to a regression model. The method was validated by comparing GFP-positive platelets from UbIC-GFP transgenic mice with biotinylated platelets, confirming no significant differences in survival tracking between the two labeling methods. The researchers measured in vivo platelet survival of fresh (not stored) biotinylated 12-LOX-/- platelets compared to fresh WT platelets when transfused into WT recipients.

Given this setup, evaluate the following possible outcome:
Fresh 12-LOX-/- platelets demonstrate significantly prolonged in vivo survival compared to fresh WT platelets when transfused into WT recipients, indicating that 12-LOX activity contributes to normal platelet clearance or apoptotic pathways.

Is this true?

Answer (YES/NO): NO